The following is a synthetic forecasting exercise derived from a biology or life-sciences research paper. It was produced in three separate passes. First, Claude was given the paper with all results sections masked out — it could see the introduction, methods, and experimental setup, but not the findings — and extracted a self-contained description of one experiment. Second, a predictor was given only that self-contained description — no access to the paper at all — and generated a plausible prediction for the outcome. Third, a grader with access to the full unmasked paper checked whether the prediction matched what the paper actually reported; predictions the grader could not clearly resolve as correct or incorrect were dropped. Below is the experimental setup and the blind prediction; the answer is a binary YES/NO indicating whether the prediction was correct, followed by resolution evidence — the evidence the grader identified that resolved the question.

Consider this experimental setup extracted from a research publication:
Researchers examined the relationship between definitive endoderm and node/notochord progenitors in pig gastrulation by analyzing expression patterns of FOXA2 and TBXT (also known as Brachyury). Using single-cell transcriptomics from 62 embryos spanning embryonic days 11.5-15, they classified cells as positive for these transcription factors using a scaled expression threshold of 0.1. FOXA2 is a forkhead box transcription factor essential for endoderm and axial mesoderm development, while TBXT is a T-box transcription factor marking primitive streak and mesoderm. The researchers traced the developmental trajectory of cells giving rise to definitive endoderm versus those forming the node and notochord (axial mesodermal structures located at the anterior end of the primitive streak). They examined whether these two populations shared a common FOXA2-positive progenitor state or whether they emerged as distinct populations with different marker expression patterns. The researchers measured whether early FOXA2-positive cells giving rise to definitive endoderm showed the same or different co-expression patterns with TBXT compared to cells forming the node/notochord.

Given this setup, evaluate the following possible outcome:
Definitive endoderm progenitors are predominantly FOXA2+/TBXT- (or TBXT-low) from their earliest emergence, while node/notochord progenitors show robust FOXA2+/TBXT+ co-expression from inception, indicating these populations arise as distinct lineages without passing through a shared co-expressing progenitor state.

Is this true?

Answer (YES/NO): YES